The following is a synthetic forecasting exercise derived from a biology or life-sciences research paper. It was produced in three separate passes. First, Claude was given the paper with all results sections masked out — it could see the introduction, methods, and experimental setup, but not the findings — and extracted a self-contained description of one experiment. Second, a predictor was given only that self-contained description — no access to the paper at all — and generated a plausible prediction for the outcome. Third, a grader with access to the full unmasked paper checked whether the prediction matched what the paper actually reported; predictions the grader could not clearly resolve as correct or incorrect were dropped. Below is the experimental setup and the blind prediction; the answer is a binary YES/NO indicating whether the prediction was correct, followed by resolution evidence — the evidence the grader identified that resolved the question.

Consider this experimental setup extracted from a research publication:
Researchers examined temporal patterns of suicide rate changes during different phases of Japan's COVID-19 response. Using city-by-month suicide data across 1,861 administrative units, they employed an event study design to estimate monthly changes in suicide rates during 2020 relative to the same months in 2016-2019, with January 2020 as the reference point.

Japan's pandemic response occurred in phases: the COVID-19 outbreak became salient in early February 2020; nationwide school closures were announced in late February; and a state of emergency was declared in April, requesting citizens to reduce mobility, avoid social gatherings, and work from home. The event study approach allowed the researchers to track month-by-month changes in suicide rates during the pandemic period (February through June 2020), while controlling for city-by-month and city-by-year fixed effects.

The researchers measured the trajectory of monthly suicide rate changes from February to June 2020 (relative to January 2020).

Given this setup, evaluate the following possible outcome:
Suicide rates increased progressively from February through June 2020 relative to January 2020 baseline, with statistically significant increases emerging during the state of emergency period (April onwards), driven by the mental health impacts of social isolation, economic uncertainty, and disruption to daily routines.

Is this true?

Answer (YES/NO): NO